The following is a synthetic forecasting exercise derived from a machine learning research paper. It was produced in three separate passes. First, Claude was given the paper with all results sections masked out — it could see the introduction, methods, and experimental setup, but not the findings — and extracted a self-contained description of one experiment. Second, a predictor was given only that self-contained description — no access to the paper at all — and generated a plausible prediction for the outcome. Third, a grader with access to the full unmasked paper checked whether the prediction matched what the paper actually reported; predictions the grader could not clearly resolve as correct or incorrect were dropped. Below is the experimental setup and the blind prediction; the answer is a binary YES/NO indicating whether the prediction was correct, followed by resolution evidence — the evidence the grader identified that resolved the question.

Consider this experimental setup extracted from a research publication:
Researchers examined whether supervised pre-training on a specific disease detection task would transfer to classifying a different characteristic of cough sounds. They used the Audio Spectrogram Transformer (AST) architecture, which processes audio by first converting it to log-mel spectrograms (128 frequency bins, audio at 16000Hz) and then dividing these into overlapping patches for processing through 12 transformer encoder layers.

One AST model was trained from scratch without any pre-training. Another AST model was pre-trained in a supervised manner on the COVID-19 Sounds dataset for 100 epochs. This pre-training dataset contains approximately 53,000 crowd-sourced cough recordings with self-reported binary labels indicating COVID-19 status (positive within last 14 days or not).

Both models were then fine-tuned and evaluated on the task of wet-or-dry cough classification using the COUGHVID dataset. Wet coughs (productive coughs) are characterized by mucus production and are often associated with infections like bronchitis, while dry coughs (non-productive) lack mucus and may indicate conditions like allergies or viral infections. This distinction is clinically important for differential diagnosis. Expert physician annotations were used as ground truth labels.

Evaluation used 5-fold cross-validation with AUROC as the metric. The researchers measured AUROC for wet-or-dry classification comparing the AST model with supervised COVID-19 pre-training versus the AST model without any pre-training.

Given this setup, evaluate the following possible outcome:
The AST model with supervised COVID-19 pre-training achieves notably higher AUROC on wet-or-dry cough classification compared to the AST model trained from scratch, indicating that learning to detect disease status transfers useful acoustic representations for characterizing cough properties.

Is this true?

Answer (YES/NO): NO